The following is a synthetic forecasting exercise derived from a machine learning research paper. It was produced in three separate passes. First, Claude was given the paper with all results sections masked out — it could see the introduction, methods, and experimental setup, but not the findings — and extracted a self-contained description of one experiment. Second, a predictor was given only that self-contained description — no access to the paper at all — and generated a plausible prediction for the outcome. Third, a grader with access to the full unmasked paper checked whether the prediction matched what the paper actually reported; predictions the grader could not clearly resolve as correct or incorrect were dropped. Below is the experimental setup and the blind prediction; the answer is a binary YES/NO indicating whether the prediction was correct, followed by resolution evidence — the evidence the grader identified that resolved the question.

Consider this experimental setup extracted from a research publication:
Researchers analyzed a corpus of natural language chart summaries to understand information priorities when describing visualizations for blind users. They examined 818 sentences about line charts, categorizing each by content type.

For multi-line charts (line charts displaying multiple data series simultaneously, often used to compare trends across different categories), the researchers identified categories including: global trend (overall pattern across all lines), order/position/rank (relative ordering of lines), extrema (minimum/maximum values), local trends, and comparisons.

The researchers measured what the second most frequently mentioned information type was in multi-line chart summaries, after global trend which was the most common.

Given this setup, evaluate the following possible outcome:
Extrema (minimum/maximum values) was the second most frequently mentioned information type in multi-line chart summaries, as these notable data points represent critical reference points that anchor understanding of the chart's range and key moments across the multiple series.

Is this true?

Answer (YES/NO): NO